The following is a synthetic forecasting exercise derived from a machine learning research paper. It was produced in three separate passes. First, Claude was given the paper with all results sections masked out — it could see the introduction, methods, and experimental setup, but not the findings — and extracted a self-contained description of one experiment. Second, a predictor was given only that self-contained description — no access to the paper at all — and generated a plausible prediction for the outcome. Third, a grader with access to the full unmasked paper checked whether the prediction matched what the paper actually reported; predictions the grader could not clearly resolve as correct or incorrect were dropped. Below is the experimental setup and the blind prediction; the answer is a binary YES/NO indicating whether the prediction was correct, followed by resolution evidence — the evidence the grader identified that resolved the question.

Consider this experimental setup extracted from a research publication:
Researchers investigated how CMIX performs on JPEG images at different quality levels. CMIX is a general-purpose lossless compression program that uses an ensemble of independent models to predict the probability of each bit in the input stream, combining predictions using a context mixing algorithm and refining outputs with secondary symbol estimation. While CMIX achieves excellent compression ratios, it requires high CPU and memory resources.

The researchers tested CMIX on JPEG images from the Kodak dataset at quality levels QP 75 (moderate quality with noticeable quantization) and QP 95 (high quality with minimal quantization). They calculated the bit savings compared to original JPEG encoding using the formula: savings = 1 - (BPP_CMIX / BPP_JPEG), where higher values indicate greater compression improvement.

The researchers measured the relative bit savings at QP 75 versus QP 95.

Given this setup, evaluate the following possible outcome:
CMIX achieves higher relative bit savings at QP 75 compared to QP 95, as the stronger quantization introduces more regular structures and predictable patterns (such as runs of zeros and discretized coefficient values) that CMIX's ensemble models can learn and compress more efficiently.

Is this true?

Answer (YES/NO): YES